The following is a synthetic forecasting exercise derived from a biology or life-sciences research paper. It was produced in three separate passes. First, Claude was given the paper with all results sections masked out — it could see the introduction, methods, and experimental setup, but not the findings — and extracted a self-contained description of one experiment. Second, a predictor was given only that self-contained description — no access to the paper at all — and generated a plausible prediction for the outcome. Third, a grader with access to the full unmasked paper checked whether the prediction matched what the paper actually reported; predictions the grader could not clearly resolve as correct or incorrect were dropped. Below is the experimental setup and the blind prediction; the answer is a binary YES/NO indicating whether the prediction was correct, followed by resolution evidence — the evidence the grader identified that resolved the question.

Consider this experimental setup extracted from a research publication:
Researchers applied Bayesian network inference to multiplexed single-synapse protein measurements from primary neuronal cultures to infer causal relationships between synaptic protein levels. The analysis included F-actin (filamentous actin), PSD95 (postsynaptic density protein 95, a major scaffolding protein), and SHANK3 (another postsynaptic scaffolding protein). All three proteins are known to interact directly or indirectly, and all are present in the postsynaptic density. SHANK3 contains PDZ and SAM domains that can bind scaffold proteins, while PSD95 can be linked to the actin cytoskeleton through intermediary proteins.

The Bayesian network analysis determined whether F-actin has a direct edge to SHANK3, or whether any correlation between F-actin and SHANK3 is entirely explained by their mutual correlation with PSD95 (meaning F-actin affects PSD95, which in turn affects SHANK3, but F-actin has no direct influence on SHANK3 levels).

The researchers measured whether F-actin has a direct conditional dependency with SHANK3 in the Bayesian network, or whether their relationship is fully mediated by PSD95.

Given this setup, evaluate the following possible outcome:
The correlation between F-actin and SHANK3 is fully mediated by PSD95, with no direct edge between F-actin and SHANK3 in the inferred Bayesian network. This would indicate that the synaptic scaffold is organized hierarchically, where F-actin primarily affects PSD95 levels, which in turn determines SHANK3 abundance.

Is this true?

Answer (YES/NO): YES